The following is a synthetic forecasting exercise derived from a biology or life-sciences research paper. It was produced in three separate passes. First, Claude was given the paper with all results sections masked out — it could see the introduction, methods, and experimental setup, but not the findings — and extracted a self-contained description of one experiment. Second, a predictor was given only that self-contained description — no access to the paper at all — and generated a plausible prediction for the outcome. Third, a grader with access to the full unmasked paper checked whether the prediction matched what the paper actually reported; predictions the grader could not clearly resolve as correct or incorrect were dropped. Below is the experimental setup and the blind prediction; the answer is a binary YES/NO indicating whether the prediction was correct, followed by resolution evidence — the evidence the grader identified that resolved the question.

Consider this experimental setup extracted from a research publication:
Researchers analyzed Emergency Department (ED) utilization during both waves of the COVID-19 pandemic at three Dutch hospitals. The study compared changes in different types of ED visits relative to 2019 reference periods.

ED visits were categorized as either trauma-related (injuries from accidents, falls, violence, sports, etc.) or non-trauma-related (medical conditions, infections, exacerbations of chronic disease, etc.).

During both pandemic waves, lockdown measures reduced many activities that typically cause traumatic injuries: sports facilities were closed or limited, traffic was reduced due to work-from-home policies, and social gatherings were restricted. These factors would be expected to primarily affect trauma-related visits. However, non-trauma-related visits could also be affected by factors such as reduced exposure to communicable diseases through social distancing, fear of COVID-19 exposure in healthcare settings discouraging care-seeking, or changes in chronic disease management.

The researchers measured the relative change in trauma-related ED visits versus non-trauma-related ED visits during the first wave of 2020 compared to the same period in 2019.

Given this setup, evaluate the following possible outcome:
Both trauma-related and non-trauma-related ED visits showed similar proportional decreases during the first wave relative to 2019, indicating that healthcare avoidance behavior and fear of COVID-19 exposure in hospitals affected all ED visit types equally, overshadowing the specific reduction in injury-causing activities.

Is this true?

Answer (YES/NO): NO